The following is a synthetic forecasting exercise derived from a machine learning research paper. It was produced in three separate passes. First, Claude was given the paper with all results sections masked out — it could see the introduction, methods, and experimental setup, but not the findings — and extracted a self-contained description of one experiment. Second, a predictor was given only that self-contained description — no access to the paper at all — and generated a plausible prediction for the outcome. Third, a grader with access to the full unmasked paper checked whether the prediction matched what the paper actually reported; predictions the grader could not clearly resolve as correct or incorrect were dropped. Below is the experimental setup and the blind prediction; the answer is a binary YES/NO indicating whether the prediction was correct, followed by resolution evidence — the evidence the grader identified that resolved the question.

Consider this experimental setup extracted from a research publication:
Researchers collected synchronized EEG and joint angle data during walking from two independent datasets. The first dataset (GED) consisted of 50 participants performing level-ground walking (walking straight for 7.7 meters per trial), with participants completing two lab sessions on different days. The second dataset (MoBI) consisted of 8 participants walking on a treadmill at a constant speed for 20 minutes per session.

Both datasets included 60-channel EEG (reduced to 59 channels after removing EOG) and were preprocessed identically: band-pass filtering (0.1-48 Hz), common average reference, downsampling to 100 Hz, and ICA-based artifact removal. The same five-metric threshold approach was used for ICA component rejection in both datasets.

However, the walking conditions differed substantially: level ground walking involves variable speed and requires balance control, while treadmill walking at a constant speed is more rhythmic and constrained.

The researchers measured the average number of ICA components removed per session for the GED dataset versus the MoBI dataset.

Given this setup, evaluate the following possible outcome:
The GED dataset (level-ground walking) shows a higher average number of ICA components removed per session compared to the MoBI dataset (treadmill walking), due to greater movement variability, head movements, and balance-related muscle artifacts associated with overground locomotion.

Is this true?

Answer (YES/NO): NO